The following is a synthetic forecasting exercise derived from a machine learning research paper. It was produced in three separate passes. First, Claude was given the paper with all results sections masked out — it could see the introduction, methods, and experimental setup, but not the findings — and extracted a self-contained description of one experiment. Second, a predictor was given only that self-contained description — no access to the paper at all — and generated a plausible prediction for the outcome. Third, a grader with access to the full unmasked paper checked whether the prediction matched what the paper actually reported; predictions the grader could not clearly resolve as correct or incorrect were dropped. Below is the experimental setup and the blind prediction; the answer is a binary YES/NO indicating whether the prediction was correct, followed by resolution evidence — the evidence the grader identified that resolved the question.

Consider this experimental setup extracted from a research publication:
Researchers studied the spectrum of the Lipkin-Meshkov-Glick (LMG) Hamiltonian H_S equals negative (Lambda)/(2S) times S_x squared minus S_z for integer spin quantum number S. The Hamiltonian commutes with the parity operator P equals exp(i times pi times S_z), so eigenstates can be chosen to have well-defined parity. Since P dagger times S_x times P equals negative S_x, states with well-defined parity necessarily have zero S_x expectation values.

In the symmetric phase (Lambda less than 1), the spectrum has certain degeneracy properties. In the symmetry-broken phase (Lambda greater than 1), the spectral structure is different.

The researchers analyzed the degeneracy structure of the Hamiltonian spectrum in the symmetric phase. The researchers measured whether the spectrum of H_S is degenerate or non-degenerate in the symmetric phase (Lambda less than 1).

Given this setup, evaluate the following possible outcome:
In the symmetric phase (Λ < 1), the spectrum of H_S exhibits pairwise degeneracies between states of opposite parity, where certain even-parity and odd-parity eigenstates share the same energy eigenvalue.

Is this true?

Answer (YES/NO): NO